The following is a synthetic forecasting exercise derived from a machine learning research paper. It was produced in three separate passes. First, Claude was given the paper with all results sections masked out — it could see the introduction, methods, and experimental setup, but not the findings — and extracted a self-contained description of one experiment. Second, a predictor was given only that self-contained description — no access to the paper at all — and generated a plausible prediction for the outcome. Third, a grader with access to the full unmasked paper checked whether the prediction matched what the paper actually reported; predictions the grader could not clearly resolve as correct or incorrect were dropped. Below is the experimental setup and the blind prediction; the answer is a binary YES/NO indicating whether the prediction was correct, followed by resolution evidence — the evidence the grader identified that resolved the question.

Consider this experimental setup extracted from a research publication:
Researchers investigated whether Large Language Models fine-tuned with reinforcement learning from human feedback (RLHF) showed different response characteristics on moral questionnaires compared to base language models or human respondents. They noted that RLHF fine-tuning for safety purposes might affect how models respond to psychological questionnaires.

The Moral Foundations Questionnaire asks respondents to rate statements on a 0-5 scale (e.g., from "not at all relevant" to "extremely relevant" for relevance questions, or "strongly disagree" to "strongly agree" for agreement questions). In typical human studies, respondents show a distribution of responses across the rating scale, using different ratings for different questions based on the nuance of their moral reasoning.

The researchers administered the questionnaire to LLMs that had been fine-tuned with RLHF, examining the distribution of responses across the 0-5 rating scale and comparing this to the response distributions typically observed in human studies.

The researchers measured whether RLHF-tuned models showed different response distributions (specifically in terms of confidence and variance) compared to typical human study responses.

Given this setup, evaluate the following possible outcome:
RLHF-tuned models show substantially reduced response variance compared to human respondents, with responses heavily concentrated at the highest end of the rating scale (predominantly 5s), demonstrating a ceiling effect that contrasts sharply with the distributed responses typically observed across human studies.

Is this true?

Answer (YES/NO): NO